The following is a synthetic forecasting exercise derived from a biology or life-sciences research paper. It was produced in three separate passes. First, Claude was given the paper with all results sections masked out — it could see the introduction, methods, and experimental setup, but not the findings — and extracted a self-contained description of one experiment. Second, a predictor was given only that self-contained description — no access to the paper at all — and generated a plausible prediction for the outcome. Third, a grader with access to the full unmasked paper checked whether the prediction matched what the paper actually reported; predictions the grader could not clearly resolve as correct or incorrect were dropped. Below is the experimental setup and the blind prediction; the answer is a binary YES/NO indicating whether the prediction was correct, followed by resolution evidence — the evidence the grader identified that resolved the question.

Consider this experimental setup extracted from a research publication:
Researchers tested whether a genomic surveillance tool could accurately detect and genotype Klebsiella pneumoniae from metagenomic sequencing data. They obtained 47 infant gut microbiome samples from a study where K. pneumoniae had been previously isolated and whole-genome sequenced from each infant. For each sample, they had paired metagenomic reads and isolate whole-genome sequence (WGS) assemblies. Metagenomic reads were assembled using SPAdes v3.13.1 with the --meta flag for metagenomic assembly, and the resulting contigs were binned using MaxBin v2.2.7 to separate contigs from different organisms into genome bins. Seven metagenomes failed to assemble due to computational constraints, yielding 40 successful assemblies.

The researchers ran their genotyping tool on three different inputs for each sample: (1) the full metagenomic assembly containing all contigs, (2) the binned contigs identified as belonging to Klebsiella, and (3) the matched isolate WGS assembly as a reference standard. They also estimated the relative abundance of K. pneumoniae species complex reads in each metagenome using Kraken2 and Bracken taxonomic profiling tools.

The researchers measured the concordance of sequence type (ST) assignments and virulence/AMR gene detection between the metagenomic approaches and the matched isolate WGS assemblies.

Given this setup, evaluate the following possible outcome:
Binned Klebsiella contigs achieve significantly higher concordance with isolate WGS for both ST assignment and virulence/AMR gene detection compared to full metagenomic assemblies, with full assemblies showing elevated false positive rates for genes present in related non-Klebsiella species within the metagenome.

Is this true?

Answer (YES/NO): YES